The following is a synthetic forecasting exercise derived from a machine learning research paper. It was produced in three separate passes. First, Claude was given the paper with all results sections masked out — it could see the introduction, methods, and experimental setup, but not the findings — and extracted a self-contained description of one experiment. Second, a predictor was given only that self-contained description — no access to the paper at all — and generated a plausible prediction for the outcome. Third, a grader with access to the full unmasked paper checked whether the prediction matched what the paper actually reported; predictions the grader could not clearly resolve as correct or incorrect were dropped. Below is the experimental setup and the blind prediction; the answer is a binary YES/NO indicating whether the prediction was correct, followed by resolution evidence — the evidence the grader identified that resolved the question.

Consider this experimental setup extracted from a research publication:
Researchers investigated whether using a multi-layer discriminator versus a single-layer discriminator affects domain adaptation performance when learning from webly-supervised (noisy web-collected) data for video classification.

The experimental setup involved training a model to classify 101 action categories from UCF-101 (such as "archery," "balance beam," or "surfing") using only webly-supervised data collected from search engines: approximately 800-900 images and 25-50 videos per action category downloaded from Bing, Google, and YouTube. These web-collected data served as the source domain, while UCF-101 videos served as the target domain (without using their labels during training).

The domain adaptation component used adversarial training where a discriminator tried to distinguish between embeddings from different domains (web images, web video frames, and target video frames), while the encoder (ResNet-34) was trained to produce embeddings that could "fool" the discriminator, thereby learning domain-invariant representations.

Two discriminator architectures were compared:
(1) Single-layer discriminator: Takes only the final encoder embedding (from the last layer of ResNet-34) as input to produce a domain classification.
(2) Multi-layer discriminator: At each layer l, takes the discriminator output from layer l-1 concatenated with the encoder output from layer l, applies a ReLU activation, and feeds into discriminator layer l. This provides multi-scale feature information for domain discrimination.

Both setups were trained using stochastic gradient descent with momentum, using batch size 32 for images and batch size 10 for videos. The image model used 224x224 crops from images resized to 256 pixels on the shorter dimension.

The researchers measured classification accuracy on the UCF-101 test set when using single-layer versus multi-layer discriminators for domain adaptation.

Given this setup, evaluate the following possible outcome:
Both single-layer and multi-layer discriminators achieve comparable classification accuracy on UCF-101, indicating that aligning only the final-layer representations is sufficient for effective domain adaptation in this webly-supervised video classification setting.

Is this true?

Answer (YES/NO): NO